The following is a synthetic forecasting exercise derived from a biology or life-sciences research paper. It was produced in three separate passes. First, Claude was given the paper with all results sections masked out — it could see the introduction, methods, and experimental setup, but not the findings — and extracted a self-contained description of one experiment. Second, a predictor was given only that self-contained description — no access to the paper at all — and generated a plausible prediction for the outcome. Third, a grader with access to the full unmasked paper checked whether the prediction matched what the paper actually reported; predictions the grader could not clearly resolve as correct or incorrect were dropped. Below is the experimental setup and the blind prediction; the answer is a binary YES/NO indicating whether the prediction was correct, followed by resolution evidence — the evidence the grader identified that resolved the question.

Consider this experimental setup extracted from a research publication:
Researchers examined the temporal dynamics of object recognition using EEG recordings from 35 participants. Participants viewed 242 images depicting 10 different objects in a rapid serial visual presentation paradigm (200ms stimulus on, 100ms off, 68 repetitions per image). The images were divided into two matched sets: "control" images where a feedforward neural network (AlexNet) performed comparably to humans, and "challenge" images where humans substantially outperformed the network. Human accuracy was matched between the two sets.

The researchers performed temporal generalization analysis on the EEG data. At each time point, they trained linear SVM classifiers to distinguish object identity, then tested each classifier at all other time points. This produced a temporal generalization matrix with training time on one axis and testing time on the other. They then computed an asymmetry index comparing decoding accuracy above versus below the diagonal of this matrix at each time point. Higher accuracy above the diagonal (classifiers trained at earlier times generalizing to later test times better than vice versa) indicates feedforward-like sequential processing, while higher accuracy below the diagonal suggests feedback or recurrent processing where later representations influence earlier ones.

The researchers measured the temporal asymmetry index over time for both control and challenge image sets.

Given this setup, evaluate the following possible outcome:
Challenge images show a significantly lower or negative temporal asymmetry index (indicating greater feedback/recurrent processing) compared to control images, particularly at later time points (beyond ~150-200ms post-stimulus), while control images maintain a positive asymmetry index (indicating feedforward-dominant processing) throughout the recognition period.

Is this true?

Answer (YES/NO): NO